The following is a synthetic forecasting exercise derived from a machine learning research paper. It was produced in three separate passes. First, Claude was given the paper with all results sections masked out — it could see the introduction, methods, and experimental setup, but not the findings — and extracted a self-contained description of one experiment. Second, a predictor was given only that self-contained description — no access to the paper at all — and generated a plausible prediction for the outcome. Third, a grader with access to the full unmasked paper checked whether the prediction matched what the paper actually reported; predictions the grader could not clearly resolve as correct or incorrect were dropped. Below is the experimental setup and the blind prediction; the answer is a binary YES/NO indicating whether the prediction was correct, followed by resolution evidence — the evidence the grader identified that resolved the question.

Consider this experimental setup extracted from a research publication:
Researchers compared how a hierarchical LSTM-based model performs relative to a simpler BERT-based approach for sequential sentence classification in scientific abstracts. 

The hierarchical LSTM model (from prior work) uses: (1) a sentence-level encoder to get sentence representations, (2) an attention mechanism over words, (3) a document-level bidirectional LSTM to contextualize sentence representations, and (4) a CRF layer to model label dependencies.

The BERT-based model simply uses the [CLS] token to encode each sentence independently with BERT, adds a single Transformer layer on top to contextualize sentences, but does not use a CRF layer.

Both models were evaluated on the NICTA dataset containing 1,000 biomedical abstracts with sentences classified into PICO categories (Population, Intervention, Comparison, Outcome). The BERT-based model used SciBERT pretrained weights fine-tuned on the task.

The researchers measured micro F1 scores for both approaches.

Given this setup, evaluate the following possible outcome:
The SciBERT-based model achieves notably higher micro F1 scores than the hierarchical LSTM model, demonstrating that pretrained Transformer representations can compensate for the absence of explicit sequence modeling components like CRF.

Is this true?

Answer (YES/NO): NO